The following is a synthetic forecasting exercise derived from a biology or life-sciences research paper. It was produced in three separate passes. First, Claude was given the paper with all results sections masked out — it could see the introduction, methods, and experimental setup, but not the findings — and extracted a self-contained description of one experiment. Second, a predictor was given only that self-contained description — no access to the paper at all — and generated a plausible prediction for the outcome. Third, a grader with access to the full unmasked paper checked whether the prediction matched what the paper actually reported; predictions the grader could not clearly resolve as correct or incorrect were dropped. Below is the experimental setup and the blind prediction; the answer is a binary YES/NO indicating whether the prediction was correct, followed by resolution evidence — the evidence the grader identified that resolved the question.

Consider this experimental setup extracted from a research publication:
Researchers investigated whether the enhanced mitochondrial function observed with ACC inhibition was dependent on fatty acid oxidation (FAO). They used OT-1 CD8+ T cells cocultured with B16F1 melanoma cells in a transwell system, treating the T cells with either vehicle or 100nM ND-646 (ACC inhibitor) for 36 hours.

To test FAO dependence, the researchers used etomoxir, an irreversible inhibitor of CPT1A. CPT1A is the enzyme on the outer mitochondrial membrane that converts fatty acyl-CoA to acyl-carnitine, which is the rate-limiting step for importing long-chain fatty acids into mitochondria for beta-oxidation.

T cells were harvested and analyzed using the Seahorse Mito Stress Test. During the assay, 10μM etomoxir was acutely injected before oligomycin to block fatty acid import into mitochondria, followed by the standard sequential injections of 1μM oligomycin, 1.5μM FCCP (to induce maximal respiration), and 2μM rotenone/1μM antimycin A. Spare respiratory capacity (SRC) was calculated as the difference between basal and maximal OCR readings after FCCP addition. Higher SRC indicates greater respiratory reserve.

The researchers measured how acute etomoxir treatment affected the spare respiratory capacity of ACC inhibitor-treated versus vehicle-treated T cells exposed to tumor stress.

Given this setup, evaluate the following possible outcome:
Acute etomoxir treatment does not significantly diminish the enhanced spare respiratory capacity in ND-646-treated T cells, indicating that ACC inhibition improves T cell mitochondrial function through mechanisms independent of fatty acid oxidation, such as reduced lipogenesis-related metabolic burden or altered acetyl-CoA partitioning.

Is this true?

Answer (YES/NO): NO